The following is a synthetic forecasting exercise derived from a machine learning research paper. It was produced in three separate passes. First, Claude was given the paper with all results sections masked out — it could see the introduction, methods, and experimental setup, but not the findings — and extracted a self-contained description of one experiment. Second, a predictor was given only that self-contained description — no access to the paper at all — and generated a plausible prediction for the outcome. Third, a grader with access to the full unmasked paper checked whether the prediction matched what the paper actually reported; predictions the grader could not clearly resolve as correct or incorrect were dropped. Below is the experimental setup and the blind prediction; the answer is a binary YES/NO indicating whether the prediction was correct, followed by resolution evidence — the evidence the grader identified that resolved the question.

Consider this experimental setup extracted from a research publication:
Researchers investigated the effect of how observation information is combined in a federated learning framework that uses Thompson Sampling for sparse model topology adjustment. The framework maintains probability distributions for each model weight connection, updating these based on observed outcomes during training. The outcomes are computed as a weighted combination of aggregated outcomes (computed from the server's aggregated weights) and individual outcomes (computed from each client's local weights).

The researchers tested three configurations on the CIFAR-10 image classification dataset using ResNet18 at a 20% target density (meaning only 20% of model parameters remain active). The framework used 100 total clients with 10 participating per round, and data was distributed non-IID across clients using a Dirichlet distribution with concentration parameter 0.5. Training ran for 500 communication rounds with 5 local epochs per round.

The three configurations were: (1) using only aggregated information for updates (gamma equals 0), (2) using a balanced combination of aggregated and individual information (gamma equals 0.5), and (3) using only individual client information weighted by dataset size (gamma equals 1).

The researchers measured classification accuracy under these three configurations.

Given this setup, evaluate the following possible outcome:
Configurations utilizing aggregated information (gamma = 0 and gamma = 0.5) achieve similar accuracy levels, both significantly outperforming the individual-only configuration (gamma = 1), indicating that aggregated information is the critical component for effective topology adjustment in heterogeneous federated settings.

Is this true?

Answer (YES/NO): NO